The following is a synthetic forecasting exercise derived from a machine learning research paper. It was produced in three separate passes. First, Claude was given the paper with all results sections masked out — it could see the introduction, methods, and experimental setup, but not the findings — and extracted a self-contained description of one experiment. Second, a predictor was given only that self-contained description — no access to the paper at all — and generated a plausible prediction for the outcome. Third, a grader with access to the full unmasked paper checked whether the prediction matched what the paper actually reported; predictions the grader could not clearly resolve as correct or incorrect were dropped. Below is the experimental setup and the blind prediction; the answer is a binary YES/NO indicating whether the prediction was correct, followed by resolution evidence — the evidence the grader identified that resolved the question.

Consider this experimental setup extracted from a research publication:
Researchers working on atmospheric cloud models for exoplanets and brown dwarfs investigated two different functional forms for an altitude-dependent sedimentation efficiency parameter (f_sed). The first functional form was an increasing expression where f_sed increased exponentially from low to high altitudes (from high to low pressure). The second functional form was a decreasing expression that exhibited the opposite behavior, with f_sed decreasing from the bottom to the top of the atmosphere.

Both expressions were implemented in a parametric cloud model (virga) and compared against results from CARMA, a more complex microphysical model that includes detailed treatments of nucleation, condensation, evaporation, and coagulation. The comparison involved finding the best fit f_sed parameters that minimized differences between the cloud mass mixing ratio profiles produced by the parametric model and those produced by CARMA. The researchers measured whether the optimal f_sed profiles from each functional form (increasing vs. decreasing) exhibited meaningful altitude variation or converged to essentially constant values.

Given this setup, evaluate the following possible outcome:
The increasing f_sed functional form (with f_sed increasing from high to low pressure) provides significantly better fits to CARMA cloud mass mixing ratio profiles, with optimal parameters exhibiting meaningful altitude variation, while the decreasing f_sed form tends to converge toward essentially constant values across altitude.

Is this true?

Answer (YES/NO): YES